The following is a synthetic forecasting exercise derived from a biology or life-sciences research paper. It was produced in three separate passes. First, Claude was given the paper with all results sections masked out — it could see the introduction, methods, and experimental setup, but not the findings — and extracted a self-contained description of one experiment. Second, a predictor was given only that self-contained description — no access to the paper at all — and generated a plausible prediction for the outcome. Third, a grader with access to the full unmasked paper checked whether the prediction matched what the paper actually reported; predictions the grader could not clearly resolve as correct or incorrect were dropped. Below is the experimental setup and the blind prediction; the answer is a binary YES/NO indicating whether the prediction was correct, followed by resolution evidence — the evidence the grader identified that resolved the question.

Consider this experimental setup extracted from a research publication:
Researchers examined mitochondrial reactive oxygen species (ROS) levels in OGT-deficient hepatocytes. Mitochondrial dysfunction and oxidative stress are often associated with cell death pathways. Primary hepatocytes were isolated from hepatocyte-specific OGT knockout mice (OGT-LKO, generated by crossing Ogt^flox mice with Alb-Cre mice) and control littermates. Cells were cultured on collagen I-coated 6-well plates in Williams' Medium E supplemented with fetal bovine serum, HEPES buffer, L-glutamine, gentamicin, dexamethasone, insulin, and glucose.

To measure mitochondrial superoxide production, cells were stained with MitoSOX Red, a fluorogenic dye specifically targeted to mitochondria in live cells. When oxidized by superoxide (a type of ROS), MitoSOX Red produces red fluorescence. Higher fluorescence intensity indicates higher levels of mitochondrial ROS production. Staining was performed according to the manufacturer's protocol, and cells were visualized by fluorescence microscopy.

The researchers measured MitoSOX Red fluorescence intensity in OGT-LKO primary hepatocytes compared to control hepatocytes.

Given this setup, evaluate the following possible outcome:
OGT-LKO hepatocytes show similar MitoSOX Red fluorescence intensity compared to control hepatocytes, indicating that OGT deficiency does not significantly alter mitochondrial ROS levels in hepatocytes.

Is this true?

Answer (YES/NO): NO